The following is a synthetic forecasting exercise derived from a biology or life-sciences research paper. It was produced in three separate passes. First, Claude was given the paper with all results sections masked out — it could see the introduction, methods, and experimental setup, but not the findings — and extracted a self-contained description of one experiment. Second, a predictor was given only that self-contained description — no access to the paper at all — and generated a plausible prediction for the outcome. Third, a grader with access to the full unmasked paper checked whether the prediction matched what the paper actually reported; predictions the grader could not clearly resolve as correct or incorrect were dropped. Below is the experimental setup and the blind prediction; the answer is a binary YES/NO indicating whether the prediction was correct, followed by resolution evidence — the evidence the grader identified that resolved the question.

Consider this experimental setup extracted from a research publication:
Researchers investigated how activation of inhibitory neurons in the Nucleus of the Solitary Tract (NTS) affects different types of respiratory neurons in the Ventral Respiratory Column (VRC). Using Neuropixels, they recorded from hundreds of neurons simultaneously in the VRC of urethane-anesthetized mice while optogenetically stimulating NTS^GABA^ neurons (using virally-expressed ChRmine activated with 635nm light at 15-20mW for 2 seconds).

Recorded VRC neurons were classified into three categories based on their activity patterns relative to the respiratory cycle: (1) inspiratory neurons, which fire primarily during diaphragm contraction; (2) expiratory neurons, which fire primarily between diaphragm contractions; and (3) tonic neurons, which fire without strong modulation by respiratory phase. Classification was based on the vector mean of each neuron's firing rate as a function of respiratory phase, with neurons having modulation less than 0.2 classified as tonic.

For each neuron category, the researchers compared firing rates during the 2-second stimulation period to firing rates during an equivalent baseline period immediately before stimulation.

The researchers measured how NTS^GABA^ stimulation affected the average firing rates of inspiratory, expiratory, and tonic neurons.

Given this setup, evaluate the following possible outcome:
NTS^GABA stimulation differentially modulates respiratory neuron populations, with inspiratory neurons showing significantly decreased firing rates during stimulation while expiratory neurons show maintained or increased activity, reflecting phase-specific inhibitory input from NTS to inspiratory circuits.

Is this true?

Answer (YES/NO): YES